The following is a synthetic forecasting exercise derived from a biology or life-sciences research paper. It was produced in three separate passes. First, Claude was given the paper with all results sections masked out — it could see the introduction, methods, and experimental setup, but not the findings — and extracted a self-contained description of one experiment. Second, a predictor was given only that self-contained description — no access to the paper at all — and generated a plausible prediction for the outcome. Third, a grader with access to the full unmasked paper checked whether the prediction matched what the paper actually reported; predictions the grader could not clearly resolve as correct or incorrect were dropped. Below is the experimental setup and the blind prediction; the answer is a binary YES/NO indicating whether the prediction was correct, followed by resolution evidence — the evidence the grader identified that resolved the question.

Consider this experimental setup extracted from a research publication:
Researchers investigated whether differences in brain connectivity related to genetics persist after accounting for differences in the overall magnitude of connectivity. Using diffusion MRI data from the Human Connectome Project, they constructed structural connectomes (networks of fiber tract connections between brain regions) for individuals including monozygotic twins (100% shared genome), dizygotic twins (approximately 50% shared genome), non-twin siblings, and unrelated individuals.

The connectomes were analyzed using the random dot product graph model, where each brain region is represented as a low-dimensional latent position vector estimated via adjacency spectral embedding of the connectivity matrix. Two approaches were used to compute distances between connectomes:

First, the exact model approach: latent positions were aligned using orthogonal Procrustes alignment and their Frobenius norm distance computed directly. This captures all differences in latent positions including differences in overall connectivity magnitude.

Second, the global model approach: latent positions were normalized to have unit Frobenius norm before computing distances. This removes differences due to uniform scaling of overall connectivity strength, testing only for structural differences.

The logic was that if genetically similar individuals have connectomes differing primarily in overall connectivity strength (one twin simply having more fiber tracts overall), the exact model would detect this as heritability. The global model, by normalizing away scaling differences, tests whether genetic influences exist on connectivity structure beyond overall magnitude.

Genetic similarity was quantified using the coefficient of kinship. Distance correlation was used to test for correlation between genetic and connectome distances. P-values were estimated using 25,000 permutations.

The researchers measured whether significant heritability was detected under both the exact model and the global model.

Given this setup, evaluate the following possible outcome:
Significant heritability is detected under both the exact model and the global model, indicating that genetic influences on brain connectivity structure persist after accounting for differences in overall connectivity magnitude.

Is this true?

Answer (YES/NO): YES